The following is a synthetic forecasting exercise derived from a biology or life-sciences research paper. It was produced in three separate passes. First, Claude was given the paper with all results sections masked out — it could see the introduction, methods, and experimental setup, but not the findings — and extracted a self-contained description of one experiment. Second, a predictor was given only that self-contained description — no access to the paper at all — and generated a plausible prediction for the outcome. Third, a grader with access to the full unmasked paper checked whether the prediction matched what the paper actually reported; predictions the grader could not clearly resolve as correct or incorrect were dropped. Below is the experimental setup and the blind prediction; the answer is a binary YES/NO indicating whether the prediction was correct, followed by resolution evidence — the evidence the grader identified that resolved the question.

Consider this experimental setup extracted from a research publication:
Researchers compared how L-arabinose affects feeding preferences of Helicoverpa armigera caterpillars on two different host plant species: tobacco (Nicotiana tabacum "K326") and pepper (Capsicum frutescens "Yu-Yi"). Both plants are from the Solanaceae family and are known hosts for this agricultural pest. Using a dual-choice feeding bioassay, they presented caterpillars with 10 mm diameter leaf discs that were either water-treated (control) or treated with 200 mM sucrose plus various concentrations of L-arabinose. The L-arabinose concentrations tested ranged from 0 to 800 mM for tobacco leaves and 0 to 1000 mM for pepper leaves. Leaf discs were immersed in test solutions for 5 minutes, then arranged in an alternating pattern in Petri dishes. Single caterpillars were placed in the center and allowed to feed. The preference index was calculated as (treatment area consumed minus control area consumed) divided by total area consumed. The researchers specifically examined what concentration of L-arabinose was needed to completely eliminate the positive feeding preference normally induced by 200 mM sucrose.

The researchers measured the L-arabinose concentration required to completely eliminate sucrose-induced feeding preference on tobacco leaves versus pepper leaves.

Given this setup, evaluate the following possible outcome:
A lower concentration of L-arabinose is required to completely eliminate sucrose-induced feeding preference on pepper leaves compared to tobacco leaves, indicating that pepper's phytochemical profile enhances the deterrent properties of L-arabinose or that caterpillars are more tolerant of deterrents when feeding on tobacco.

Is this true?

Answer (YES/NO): NO